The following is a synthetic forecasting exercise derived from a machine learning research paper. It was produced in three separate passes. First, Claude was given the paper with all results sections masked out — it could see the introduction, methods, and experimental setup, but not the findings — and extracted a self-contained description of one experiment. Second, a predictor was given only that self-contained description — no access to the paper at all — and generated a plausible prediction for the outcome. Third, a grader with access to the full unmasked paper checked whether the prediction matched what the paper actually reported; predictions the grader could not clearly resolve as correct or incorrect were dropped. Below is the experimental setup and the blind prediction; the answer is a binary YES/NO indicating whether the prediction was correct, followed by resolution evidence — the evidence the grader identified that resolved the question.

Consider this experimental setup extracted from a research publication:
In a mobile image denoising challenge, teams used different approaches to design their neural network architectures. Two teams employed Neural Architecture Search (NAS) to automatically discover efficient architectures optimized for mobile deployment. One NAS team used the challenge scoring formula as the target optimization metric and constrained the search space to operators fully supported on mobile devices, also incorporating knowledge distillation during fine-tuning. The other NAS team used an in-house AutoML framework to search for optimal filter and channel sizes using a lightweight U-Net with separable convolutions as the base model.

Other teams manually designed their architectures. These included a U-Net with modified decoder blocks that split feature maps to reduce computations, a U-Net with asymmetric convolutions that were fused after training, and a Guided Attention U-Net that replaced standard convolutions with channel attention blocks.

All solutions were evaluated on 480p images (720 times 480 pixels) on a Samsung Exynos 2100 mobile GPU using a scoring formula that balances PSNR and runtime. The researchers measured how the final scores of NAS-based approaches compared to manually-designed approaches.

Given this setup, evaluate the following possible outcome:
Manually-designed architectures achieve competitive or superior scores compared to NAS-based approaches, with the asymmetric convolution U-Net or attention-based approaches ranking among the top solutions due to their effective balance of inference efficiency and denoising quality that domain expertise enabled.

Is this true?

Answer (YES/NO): NO